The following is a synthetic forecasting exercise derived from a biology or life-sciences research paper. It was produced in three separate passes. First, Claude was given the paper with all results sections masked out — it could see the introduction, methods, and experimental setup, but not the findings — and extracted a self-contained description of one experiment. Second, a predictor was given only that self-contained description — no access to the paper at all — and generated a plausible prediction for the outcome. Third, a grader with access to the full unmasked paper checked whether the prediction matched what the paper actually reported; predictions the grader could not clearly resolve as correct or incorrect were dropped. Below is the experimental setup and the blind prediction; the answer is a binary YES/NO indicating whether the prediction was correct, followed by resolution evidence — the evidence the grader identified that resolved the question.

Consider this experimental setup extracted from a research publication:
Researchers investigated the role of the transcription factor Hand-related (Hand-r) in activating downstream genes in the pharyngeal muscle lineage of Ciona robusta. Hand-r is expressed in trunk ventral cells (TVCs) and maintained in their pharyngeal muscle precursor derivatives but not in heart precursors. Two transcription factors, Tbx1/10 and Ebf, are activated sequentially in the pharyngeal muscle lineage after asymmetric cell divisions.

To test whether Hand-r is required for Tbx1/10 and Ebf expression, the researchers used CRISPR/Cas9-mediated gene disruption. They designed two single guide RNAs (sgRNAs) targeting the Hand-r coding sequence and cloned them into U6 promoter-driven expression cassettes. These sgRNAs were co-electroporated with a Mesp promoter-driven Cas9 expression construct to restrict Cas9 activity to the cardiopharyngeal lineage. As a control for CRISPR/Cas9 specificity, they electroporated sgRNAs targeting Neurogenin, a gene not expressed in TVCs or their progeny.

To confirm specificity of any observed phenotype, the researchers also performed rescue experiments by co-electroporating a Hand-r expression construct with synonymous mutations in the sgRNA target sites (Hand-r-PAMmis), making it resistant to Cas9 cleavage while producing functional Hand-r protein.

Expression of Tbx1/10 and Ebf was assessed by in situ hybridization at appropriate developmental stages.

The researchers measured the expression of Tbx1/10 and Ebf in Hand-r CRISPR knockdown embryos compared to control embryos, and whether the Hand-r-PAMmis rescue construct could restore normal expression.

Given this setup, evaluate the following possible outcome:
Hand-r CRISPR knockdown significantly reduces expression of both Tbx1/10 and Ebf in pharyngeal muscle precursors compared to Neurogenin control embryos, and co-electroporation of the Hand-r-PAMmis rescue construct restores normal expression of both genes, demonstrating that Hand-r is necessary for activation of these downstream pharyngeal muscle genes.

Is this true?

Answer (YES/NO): YES